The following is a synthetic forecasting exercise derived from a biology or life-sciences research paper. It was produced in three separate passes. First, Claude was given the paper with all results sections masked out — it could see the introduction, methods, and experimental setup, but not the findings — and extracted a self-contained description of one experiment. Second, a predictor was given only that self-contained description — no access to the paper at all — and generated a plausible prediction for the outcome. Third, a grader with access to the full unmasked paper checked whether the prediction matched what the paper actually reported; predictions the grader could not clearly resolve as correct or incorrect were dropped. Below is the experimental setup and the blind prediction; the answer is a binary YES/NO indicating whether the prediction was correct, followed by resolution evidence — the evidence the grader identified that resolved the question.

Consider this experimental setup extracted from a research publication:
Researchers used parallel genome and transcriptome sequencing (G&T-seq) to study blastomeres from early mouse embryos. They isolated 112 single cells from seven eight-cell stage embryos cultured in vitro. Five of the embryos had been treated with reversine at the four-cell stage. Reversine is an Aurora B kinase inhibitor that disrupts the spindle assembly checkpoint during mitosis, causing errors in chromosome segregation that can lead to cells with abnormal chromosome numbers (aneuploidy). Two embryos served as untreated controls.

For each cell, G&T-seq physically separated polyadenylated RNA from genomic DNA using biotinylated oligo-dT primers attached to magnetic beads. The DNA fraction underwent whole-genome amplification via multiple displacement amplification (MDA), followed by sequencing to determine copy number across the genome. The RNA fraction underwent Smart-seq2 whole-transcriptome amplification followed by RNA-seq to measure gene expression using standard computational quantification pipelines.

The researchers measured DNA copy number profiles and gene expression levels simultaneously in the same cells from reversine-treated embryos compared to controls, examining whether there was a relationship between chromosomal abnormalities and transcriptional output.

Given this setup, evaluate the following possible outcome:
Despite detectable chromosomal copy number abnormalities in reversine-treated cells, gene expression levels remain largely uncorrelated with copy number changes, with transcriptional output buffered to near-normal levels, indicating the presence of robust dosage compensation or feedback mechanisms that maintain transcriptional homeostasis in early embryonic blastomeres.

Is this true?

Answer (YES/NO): NO